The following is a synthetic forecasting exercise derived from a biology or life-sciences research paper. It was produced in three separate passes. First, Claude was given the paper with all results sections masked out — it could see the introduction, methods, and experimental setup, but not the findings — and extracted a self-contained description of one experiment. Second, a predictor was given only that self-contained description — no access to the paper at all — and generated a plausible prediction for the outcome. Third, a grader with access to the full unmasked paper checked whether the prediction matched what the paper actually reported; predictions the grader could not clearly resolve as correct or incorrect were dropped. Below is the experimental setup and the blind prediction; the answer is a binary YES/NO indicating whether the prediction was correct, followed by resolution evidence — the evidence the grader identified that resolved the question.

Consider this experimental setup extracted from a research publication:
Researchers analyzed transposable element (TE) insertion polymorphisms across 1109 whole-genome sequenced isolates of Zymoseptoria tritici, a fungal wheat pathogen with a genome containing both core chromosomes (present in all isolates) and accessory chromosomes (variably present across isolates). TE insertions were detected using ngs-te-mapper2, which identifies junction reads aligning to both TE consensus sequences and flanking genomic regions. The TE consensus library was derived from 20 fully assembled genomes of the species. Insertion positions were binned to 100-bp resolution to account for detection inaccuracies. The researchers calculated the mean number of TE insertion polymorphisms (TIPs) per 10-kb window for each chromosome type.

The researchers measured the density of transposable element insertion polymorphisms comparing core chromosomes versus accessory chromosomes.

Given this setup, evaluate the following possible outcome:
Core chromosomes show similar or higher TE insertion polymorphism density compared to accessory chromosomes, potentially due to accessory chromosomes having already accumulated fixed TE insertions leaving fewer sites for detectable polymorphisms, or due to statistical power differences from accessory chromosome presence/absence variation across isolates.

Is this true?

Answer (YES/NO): NO